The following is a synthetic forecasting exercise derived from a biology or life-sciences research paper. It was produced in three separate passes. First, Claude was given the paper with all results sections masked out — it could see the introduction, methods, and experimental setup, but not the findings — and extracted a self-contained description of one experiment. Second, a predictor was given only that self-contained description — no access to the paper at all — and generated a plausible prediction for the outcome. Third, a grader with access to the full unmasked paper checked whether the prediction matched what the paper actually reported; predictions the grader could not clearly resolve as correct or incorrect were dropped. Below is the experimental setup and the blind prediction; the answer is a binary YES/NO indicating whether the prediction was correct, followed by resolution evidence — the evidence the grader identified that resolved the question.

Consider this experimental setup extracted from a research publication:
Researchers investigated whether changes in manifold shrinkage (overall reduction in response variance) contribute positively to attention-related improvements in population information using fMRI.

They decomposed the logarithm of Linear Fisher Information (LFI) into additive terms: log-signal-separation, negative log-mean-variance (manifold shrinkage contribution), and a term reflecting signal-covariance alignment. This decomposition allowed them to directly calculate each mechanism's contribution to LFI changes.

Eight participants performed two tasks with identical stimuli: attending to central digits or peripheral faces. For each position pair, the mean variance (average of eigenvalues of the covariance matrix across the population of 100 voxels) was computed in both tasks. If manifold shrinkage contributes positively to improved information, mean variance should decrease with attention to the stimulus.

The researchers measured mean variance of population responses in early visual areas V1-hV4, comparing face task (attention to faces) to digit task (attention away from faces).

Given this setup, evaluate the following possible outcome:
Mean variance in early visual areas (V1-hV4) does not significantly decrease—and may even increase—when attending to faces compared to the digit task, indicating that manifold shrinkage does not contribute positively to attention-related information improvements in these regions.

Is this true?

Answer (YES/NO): YES